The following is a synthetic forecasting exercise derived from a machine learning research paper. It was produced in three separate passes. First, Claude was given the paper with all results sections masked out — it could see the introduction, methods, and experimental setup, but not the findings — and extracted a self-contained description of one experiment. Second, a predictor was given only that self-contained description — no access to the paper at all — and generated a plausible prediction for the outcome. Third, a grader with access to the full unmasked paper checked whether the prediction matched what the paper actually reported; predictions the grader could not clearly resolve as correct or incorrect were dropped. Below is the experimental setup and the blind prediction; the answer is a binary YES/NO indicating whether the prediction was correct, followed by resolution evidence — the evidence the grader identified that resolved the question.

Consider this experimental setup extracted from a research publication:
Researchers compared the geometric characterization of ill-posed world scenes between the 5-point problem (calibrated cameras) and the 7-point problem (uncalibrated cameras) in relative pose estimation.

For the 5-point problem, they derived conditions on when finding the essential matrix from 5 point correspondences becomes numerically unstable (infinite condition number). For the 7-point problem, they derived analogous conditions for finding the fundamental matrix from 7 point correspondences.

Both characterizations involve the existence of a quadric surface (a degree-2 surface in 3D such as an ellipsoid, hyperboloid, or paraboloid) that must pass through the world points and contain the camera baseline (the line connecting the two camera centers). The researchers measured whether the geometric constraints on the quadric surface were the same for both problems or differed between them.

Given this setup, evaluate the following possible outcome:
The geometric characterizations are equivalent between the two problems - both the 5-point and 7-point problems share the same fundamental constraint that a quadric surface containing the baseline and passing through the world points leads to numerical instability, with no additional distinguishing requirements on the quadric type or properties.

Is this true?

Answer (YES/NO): NO